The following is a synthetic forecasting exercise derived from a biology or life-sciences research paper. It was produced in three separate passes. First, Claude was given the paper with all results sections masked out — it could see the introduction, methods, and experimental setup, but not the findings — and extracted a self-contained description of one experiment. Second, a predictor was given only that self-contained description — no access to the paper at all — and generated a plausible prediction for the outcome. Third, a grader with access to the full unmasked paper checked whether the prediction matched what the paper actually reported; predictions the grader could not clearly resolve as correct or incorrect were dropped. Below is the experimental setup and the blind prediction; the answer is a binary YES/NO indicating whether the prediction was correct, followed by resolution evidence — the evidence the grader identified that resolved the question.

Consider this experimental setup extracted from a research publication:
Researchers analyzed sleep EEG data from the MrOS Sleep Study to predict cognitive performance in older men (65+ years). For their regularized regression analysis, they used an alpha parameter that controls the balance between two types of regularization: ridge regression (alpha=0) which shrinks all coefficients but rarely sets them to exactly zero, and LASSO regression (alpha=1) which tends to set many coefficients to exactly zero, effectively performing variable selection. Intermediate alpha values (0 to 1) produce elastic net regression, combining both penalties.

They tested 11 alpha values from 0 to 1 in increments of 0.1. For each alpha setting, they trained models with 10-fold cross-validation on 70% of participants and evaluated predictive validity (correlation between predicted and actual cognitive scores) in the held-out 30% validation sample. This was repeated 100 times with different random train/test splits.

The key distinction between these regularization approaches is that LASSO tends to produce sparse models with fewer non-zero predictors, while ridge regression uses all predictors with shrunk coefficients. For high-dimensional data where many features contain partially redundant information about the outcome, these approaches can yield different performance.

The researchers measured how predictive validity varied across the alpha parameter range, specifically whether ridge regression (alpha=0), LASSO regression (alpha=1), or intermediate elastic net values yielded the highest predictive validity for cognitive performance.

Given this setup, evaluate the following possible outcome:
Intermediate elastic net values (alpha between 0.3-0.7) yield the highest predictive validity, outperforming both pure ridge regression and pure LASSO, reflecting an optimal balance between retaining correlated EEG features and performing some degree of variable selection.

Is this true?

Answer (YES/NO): NO